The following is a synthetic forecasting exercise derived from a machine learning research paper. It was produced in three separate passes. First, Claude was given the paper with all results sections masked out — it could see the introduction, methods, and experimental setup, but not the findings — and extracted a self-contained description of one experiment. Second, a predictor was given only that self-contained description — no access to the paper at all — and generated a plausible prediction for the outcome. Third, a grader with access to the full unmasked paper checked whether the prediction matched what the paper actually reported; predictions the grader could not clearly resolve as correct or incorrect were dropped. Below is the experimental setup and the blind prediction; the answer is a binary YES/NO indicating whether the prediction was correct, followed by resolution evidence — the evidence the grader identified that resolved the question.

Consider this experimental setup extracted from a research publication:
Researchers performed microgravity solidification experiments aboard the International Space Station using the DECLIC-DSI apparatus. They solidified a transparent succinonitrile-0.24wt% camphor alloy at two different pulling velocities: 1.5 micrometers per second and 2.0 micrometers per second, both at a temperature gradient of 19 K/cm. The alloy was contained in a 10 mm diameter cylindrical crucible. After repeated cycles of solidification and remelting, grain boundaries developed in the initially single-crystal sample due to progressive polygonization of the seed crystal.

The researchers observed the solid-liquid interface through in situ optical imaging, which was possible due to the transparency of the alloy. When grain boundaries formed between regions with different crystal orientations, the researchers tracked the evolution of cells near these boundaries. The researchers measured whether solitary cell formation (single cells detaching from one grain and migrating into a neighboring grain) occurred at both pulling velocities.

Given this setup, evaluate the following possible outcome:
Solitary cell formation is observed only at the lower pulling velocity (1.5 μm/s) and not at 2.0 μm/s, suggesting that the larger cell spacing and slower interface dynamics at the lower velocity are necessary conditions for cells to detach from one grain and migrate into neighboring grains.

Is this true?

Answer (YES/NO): NO